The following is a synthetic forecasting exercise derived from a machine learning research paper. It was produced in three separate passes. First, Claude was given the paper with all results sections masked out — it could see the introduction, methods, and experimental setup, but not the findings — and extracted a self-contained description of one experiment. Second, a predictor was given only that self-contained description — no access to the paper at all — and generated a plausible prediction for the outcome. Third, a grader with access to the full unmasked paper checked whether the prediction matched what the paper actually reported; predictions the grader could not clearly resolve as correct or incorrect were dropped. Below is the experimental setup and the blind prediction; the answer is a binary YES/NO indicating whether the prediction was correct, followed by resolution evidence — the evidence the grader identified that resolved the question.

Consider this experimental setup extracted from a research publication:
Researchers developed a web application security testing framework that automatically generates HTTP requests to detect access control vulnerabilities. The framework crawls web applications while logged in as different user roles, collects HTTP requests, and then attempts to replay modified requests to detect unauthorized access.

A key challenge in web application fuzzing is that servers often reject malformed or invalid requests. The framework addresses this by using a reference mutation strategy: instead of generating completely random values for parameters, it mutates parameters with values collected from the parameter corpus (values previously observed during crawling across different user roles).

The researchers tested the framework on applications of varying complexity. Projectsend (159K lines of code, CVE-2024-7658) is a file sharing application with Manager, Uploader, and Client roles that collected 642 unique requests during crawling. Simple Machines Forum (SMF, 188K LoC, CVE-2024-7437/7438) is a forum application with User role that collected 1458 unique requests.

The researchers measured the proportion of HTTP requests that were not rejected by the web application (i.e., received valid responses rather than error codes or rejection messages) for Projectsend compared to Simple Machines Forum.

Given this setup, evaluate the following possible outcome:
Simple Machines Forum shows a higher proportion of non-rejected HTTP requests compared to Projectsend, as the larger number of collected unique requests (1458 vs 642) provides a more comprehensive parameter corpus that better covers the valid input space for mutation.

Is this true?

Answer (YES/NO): YES